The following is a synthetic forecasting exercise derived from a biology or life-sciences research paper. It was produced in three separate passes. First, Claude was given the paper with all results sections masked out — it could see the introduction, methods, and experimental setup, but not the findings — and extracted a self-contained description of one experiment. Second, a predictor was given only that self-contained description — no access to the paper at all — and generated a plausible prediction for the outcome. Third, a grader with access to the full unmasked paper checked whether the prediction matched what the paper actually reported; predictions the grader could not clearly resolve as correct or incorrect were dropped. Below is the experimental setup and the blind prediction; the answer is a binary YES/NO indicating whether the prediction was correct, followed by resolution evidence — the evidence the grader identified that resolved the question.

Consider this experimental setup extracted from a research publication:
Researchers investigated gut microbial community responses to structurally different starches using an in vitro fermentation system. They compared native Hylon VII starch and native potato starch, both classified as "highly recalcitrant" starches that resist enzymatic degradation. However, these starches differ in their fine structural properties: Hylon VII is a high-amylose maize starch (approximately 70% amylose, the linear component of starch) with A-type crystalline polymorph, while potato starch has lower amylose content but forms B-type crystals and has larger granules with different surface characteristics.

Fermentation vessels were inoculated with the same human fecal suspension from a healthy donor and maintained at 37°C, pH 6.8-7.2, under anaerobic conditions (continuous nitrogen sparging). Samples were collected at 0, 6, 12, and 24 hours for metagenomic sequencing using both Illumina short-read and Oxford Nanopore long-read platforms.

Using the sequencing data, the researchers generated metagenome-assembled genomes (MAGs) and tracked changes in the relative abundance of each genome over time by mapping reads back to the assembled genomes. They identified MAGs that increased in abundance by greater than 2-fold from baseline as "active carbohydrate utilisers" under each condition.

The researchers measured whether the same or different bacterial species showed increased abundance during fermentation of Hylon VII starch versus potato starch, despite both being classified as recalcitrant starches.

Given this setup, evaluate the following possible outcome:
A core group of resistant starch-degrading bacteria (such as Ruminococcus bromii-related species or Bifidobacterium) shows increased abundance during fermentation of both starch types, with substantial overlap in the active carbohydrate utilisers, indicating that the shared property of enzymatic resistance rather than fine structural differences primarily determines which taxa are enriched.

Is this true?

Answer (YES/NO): YES